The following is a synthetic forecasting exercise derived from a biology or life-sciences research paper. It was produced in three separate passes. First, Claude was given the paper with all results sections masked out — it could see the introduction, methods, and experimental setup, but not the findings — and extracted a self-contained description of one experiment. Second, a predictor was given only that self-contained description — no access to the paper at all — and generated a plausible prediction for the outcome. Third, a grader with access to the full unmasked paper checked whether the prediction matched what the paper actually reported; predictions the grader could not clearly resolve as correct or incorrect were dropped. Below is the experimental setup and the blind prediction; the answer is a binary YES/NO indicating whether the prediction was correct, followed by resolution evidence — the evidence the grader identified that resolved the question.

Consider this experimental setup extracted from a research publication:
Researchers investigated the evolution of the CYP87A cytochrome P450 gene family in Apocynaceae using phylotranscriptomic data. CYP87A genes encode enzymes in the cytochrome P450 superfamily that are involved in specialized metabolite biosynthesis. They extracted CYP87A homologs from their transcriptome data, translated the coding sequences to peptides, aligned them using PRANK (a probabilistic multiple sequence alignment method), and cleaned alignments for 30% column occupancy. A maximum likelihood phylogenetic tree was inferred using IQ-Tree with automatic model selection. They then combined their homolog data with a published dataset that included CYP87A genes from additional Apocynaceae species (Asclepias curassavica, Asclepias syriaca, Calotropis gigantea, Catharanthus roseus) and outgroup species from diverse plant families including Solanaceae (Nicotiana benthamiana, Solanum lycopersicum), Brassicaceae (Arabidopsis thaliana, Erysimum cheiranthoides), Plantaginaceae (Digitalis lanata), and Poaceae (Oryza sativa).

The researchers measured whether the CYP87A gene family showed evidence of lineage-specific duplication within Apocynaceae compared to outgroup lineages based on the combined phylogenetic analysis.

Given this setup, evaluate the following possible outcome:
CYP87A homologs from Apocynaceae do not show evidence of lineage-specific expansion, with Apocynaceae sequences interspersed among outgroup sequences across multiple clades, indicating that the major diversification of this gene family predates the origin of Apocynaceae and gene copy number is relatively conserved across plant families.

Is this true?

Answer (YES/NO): NO